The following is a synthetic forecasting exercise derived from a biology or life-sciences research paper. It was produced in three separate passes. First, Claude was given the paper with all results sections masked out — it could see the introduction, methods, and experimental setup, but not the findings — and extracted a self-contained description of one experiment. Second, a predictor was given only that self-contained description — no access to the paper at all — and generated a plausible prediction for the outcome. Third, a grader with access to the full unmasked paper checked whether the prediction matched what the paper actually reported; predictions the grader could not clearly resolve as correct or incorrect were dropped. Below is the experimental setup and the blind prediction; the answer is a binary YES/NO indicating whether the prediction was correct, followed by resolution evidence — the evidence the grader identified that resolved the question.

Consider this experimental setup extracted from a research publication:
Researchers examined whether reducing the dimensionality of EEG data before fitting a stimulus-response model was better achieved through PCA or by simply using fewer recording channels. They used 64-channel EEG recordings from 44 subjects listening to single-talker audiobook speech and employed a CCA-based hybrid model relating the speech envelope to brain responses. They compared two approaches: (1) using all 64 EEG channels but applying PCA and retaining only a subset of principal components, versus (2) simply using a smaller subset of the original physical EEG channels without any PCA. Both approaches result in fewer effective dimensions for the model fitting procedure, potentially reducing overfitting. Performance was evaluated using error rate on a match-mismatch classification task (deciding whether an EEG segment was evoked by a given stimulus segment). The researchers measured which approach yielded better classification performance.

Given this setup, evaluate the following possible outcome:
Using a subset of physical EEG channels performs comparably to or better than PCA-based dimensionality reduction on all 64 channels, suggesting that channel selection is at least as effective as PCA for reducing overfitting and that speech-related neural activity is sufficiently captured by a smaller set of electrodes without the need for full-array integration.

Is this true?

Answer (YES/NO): NO